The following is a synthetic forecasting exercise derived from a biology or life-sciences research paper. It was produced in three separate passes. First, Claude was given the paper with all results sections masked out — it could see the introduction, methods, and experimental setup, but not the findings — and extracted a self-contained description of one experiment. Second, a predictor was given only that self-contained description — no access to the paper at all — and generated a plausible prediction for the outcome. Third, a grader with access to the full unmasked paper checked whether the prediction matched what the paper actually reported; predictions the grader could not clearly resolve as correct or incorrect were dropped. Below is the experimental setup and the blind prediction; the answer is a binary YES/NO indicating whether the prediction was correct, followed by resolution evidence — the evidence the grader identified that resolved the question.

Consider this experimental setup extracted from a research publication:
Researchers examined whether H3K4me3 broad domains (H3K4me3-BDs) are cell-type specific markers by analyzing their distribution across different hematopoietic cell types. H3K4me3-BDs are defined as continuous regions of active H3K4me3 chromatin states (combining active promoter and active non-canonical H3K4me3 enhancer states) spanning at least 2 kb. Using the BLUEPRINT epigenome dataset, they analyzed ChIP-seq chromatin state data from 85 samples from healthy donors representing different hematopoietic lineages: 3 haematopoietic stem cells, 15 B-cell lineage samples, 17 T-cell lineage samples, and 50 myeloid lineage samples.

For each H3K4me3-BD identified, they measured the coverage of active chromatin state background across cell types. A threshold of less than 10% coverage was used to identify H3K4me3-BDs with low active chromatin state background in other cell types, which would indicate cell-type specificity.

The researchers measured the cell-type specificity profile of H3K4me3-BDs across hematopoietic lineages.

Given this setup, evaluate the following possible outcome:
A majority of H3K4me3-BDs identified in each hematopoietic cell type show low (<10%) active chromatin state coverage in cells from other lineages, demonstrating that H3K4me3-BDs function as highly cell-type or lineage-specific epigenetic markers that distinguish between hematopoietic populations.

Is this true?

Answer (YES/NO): NO